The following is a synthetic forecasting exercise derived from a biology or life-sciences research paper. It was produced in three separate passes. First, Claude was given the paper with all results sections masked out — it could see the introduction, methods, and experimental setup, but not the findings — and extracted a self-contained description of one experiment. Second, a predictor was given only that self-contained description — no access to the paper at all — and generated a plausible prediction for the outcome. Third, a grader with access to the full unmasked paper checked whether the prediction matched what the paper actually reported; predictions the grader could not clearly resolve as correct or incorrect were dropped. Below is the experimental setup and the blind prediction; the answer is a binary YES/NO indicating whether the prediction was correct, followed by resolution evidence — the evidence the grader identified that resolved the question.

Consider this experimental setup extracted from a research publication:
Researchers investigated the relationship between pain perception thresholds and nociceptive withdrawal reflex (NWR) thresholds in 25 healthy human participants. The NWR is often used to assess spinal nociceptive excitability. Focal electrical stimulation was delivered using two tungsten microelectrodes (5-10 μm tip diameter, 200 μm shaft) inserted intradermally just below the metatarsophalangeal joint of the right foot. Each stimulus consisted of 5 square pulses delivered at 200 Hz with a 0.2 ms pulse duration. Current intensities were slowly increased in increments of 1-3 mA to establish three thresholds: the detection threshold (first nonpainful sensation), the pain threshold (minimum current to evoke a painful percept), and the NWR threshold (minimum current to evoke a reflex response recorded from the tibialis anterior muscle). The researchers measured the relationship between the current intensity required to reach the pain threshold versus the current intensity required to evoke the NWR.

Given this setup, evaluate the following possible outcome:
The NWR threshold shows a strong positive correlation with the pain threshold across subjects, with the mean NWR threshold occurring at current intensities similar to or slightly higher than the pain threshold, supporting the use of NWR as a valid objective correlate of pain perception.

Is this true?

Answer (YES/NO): NO